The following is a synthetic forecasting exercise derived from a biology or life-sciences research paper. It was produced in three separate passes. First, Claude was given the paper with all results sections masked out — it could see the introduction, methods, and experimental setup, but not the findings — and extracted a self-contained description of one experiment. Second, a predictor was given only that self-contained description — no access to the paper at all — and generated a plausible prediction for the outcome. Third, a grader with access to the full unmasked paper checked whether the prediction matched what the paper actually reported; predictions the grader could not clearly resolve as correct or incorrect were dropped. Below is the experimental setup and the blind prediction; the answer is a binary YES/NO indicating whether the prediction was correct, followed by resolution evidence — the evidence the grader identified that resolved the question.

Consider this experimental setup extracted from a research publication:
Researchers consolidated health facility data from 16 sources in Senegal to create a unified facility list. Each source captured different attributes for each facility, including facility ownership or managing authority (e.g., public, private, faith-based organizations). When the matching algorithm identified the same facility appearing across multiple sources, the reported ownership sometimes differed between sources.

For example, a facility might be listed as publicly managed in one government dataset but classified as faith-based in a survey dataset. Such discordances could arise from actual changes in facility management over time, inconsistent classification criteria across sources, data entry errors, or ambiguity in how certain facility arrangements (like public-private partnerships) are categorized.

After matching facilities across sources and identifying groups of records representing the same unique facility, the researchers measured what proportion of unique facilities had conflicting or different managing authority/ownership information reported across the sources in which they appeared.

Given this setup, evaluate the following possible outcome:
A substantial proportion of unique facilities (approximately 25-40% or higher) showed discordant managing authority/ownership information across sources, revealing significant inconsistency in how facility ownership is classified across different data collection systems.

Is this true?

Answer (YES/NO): YES